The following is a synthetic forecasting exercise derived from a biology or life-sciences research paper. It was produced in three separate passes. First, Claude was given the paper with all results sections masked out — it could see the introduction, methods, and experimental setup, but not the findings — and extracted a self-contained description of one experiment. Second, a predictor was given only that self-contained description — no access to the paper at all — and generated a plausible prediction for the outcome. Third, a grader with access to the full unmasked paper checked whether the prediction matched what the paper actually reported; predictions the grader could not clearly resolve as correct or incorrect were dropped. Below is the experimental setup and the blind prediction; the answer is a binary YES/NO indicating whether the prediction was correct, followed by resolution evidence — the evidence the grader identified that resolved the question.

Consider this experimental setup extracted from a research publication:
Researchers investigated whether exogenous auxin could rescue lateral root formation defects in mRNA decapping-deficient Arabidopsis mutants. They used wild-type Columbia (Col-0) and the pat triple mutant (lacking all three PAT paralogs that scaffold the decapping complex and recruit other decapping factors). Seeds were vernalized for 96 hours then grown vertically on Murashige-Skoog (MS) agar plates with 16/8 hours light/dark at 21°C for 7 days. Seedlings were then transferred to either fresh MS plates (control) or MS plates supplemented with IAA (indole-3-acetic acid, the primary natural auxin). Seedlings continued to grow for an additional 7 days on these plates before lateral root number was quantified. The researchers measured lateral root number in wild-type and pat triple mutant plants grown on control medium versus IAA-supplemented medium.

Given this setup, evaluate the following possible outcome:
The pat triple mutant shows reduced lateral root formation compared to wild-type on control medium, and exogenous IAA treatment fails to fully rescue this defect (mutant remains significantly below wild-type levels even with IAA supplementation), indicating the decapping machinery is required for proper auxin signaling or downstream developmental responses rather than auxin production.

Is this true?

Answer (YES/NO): YES